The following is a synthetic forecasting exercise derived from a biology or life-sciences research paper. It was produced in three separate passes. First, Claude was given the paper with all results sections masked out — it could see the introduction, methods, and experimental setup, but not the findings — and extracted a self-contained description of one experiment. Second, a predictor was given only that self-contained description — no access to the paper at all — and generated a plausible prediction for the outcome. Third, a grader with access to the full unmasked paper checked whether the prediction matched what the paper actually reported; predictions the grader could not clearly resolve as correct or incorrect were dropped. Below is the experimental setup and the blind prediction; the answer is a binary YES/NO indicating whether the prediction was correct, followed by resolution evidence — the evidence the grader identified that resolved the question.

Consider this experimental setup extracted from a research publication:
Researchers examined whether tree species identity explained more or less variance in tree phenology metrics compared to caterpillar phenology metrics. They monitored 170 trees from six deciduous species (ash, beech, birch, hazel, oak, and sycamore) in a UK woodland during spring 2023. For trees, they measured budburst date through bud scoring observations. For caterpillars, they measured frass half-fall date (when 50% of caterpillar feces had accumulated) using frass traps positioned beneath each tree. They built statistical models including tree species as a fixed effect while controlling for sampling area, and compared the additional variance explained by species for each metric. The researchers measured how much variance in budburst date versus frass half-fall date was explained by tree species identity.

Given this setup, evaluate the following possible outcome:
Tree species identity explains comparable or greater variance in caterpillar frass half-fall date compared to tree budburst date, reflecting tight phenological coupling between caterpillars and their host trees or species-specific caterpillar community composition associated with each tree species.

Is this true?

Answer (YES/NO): NO